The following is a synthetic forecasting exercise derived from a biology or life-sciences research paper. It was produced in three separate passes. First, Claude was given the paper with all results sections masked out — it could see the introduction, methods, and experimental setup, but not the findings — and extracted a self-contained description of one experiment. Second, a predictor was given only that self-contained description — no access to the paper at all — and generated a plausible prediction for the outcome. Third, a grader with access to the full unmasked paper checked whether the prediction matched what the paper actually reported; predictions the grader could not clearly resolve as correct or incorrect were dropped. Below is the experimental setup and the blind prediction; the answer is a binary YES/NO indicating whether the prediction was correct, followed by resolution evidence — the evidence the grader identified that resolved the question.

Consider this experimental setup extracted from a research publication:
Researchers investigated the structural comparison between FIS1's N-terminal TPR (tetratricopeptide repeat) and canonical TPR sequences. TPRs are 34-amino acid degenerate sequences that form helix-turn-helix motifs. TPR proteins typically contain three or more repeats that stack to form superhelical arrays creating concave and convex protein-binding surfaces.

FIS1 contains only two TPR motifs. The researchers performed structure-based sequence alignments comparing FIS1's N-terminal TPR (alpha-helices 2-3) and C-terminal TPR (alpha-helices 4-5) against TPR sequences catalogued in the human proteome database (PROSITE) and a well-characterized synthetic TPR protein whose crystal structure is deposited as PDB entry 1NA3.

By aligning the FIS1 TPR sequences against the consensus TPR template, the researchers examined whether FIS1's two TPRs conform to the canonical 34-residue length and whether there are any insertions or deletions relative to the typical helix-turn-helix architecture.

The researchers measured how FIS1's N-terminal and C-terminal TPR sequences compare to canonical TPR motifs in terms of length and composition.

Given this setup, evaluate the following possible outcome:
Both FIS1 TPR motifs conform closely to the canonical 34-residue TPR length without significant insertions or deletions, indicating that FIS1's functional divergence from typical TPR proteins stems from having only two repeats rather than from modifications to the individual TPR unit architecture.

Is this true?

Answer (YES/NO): NO